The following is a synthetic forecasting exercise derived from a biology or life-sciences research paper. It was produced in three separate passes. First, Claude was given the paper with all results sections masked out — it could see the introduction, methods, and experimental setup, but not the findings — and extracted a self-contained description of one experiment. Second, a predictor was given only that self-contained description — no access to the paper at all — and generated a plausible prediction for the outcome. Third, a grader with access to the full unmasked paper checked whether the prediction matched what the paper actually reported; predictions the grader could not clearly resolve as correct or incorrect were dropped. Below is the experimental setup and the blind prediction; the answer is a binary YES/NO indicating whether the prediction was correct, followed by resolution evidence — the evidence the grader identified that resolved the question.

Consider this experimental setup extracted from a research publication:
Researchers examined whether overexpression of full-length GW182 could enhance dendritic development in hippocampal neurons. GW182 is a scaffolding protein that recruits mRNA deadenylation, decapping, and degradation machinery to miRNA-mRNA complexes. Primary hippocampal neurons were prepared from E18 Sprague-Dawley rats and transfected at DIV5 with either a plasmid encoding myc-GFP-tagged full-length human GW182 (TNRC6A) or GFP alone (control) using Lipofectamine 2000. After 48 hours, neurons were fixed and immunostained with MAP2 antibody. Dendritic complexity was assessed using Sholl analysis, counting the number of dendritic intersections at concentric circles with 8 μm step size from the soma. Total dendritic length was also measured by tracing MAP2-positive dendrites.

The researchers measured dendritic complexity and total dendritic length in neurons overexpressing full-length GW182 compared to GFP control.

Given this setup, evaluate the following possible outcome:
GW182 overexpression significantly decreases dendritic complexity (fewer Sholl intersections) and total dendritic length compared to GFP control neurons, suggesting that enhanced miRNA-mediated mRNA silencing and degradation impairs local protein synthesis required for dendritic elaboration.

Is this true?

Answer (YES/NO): NO